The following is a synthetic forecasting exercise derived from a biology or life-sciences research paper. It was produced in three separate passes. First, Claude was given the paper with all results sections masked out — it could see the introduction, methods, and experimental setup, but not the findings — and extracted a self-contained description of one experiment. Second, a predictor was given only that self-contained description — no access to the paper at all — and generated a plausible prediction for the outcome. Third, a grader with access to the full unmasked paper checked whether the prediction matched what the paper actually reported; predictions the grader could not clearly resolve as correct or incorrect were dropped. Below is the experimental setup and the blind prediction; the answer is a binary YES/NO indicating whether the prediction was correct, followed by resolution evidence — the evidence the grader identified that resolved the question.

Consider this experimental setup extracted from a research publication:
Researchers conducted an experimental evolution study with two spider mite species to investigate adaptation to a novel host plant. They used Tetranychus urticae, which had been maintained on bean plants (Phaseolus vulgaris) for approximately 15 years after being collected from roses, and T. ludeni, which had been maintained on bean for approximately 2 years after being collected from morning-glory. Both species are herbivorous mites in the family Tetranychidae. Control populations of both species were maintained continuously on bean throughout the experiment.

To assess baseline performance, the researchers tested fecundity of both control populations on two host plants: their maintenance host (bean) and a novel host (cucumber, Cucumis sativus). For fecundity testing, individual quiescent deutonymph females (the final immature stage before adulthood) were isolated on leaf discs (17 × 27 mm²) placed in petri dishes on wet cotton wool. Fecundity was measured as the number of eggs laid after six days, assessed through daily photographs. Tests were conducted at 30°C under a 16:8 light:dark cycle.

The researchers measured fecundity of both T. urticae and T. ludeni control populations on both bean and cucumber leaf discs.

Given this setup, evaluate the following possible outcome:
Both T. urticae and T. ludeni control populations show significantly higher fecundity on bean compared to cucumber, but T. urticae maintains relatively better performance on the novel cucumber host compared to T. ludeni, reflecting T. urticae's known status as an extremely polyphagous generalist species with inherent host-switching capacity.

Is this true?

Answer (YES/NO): NO